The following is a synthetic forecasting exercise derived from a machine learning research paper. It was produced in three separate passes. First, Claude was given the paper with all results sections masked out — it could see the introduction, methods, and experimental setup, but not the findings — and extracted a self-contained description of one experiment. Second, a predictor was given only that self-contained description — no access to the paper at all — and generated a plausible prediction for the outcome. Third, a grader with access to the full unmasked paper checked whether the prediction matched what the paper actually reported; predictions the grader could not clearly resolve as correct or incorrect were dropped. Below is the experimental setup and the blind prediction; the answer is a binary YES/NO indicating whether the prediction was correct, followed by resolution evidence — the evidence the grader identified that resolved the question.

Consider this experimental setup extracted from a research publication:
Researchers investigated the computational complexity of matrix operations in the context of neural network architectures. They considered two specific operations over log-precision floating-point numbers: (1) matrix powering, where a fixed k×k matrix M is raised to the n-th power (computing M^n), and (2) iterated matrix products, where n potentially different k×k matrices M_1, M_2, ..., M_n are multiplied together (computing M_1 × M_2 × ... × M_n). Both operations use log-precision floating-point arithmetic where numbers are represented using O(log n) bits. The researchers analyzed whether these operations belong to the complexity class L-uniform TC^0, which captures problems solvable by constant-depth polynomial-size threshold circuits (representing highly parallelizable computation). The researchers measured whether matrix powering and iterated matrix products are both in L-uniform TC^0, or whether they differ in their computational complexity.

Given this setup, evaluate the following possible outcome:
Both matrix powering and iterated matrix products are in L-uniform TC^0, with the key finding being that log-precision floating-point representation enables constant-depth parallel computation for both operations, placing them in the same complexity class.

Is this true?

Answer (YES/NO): NO